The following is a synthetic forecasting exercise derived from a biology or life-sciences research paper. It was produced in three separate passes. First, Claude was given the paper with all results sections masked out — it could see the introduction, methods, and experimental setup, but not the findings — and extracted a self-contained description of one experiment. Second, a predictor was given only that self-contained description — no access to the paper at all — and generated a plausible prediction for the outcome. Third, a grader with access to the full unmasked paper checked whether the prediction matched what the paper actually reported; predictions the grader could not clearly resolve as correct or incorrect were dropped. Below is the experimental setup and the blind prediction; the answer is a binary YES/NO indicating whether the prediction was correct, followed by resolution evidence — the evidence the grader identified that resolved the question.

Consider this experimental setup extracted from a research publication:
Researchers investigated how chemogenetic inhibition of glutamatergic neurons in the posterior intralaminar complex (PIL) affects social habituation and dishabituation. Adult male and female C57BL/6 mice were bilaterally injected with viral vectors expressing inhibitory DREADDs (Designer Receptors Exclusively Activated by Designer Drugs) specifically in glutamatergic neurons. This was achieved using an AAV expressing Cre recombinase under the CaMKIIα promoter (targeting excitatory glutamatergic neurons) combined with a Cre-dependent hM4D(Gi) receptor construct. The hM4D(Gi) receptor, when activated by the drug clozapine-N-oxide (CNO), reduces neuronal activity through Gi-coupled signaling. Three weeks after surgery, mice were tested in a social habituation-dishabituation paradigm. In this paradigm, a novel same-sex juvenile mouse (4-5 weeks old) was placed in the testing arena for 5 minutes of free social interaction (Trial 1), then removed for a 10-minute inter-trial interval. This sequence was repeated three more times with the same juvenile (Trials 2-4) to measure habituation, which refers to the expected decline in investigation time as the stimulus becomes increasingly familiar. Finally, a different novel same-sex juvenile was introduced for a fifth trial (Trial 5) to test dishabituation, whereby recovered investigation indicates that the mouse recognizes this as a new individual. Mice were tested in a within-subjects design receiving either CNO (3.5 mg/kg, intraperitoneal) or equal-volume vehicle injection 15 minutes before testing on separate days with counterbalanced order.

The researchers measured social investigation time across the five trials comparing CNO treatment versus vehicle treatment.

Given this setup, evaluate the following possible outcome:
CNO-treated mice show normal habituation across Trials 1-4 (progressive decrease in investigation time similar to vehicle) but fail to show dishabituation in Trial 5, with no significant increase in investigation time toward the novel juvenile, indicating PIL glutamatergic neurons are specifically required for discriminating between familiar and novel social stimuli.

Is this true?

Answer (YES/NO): NO